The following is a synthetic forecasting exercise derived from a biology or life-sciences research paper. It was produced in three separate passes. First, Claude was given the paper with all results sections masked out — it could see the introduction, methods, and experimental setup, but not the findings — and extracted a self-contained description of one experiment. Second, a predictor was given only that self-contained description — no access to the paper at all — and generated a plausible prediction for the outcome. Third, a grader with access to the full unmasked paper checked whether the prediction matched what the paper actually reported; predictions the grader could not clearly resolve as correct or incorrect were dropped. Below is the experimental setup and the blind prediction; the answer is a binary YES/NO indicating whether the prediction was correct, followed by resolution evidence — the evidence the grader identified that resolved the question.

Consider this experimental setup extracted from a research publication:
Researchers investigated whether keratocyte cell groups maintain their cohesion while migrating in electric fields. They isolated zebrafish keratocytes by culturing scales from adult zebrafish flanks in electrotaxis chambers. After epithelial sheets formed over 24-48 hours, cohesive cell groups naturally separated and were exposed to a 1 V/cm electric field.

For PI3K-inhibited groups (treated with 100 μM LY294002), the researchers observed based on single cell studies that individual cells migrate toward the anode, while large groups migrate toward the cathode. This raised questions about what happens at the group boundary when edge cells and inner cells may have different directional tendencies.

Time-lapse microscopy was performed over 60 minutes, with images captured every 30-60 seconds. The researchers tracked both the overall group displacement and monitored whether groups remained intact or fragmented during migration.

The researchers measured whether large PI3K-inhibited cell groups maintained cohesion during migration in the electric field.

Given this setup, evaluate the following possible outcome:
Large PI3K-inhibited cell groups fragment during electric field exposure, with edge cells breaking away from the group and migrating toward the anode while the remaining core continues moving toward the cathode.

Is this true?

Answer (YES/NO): NO